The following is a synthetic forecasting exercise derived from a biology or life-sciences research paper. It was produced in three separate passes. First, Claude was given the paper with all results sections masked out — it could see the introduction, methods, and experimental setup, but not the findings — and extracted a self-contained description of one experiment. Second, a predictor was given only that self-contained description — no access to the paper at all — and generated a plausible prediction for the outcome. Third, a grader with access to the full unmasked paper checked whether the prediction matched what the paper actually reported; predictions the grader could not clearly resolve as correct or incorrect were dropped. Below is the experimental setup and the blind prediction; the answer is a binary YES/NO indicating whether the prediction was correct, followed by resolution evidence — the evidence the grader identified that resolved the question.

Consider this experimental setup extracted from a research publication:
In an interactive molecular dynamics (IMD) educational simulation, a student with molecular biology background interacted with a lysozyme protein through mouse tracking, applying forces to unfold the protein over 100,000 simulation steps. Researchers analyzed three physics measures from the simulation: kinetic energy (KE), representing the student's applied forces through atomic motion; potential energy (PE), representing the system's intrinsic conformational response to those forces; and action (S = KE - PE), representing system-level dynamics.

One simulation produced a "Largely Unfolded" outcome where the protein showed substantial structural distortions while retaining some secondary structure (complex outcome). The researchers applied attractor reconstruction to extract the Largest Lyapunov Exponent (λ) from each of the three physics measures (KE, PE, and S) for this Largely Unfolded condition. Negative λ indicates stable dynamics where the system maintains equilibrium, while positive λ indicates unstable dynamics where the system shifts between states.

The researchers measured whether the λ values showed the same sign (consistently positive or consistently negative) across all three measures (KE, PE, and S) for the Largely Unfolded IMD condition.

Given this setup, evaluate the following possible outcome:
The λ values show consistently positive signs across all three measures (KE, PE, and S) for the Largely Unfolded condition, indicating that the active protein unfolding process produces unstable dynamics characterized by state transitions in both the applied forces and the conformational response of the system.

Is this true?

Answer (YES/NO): YES